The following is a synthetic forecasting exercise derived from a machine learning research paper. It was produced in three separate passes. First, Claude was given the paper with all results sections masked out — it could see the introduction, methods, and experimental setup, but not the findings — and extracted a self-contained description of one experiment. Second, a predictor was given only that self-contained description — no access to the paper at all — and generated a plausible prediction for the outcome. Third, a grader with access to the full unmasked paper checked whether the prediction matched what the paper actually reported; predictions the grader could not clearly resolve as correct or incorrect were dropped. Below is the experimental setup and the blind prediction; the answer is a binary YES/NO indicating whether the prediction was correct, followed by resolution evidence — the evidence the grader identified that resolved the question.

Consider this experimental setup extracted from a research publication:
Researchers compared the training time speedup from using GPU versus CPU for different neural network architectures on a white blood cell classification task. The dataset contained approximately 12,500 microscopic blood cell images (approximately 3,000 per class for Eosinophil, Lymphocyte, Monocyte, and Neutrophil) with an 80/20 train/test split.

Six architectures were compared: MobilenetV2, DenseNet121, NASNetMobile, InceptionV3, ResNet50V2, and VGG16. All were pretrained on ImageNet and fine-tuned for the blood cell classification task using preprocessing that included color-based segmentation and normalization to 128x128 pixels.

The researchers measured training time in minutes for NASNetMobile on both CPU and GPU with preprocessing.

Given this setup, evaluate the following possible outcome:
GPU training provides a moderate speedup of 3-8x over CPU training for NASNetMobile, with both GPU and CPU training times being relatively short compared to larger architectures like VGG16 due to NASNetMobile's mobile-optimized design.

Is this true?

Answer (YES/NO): NO